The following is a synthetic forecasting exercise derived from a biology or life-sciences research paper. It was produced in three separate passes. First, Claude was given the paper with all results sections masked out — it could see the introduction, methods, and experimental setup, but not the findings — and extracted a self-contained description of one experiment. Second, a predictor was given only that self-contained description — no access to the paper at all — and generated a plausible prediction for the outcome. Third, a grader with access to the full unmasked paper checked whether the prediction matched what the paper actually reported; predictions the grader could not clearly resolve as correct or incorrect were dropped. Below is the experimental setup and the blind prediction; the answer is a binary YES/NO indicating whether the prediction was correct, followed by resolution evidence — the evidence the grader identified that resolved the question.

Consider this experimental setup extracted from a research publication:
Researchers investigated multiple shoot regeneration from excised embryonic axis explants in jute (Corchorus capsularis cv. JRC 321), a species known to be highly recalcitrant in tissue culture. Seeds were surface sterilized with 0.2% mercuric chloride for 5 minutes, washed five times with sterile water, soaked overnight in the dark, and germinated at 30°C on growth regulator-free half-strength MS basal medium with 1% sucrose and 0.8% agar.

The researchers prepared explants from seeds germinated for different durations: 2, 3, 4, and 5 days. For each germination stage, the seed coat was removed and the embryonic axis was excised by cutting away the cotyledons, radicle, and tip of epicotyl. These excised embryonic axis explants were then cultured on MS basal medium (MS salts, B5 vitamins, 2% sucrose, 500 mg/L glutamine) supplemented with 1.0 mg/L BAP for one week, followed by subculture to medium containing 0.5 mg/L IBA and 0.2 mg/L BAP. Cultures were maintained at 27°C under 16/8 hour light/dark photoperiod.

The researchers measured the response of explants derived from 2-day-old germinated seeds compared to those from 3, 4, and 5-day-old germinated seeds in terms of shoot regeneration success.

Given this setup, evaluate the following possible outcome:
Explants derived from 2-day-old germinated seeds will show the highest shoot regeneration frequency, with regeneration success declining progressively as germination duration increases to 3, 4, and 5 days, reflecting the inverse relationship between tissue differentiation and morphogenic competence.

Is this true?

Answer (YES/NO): YES